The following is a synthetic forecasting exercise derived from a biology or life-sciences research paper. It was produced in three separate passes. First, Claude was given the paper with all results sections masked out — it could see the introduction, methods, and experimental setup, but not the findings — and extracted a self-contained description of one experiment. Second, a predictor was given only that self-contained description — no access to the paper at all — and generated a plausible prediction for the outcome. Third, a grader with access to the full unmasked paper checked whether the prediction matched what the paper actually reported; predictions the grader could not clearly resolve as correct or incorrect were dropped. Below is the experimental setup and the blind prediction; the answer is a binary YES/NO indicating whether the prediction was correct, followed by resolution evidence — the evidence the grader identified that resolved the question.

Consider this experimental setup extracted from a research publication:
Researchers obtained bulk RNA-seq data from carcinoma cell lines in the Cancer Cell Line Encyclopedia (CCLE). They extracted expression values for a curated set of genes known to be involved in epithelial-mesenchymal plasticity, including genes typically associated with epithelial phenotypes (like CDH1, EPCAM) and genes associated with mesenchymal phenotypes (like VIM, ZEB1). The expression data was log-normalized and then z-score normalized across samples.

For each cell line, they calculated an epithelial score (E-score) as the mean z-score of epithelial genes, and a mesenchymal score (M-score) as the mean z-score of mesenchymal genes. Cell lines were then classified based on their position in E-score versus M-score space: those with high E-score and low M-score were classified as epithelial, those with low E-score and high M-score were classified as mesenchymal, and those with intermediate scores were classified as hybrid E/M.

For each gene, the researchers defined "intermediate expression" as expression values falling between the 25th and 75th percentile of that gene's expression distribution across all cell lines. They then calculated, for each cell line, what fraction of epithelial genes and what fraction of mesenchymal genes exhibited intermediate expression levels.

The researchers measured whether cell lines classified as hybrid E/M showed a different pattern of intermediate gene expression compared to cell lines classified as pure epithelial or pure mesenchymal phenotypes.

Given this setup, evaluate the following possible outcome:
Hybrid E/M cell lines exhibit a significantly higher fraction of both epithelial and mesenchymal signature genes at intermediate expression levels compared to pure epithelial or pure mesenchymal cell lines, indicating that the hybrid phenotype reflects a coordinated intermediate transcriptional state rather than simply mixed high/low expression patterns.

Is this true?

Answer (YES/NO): YES